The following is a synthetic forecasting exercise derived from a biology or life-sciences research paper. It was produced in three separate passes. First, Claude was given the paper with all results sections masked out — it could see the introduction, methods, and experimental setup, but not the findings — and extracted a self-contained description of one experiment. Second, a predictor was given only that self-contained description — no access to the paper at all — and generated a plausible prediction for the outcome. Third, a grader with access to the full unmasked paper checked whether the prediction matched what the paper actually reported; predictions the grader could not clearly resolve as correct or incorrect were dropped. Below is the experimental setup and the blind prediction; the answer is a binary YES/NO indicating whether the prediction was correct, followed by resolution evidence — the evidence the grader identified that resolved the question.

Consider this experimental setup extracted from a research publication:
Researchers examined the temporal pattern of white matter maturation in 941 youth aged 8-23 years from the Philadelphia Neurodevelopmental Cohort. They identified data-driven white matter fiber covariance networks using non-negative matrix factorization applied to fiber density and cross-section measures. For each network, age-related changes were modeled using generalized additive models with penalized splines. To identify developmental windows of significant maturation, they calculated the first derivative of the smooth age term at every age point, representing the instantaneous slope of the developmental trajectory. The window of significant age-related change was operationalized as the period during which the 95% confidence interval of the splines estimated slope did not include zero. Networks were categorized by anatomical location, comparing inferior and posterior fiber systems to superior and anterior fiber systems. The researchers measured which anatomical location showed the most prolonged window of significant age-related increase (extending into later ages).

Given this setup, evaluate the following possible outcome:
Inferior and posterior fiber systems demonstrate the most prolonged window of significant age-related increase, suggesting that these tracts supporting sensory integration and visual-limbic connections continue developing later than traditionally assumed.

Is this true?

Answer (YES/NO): NO